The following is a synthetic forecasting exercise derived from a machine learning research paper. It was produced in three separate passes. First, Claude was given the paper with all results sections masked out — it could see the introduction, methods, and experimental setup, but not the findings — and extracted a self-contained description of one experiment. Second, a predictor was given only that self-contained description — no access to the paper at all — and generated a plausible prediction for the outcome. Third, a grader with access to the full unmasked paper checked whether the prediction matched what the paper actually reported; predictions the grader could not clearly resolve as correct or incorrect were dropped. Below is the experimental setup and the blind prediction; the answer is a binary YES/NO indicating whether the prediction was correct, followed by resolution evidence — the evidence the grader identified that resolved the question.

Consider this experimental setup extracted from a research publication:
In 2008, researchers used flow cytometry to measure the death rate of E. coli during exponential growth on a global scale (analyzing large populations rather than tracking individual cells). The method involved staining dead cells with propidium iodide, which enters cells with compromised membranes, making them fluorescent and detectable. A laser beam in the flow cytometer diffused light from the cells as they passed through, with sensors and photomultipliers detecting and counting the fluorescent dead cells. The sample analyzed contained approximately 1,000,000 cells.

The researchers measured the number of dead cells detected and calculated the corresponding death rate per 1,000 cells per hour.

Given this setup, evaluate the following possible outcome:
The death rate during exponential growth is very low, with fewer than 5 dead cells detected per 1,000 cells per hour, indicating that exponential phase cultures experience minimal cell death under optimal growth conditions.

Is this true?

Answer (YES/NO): YES